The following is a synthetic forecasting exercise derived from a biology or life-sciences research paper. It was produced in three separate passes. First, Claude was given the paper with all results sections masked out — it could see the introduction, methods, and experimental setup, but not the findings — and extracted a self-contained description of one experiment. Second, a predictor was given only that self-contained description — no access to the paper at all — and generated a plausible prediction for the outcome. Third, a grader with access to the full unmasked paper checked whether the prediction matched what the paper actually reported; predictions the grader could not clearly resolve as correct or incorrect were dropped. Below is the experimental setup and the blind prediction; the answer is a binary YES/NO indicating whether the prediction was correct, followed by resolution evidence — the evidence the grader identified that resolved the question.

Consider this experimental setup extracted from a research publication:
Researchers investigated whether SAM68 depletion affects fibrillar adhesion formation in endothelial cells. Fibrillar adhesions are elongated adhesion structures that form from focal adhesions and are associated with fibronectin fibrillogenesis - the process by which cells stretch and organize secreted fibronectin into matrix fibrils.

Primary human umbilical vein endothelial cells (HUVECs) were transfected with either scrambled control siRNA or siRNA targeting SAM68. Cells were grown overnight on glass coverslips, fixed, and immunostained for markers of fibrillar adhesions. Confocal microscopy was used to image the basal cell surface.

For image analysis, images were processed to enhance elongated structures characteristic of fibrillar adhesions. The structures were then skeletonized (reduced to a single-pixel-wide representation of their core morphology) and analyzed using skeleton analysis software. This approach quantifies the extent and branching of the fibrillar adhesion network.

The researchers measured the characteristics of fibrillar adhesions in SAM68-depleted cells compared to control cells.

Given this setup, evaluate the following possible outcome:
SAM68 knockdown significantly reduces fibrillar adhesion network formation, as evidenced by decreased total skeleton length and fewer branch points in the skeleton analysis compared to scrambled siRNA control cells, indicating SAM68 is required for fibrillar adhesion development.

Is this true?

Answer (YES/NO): YES